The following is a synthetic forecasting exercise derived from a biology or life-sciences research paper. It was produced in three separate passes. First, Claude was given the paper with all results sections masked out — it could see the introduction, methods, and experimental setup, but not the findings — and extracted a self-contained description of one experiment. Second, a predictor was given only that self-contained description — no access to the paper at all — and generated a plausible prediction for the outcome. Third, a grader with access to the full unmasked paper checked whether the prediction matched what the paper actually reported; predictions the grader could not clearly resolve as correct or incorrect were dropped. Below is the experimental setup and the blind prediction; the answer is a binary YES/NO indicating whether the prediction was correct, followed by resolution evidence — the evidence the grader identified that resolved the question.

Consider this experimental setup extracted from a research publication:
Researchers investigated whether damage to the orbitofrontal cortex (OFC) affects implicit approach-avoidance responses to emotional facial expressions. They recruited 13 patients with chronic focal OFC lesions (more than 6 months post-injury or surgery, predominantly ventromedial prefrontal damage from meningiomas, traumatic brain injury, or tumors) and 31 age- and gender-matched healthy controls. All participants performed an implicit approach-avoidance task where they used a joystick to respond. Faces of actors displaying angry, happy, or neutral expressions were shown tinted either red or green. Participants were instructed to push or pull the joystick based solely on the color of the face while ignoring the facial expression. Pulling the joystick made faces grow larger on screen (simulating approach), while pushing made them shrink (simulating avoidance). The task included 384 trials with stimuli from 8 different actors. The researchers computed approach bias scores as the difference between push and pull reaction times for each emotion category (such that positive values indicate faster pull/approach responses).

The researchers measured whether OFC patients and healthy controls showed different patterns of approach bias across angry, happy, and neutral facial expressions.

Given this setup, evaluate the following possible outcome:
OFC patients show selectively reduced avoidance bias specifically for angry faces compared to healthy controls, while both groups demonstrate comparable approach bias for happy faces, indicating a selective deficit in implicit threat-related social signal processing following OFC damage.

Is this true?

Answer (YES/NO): NO